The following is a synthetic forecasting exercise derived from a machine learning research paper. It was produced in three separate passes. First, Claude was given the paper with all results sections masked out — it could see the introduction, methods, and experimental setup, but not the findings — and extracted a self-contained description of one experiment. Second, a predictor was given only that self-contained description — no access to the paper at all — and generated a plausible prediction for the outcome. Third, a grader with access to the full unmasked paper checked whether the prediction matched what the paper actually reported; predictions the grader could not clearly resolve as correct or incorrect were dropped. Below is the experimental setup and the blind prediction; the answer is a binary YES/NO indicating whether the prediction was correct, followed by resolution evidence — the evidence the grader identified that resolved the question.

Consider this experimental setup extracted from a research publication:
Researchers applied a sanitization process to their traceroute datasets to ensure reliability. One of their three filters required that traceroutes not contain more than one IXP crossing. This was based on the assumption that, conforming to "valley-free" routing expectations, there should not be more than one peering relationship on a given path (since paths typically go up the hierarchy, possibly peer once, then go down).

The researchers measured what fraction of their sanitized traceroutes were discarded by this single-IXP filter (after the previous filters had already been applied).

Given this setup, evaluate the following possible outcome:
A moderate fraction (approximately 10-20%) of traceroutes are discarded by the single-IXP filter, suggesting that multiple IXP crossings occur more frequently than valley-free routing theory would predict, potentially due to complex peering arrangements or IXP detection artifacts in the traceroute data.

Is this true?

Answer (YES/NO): NO